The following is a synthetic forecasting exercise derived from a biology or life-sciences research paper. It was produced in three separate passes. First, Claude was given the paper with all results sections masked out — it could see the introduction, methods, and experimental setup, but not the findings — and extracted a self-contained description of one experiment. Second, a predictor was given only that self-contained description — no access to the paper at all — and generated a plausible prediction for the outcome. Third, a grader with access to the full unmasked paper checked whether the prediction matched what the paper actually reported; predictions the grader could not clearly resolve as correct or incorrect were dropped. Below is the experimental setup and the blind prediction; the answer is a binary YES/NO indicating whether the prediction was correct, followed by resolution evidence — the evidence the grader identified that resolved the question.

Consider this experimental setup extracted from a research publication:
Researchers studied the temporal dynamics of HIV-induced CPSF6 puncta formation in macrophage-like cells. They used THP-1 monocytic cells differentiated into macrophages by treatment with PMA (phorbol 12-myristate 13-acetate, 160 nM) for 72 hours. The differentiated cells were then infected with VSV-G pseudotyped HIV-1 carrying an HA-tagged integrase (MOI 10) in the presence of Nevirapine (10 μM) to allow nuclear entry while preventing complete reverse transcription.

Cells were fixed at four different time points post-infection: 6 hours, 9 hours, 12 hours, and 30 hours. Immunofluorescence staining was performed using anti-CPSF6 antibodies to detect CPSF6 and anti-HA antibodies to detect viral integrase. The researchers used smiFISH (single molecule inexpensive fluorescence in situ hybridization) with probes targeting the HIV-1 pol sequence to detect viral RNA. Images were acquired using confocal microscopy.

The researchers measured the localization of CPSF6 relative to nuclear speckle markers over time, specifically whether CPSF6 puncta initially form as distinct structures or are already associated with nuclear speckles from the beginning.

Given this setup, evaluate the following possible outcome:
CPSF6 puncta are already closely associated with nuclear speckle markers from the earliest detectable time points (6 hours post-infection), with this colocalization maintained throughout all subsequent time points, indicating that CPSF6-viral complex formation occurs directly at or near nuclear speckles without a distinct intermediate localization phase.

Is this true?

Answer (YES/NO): NO